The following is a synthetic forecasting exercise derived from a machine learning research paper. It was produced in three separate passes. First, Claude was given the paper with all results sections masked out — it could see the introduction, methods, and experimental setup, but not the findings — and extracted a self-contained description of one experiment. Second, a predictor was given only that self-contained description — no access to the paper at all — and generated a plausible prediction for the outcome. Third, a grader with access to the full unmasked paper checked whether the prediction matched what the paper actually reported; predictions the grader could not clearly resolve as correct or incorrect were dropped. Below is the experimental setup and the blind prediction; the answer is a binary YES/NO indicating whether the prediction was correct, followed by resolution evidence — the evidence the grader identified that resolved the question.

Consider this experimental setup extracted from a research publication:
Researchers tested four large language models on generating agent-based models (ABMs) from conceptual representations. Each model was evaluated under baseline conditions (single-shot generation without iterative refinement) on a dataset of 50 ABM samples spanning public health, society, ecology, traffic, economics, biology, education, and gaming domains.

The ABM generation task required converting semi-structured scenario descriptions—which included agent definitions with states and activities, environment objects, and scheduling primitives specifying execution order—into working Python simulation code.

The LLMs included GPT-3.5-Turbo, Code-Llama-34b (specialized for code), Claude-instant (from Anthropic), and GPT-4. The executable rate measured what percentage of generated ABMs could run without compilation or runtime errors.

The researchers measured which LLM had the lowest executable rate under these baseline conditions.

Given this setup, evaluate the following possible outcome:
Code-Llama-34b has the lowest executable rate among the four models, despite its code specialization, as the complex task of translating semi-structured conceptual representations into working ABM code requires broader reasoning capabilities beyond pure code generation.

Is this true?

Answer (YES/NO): NO